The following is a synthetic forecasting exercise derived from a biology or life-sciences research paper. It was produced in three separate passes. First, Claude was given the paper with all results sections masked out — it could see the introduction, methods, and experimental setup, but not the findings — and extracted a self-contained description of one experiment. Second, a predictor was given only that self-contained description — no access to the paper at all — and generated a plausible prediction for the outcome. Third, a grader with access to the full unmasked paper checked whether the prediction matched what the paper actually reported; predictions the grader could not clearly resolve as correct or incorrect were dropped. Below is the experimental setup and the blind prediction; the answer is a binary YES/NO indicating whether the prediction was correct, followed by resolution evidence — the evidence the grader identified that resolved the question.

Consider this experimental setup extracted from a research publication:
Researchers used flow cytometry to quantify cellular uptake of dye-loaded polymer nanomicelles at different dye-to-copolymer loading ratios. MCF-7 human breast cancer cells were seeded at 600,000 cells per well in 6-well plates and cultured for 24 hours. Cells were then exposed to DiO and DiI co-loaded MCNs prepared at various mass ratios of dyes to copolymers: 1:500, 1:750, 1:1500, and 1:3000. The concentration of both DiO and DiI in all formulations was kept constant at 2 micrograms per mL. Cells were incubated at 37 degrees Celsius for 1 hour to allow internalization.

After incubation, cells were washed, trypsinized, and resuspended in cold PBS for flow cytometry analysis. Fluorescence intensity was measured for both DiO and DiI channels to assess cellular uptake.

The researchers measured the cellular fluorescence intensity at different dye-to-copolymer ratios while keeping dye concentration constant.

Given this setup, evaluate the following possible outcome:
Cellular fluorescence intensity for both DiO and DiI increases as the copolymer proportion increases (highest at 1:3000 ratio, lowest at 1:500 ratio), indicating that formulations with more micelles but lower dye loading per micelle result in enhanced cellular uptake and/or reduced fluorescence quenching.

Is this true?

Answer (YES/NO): NO